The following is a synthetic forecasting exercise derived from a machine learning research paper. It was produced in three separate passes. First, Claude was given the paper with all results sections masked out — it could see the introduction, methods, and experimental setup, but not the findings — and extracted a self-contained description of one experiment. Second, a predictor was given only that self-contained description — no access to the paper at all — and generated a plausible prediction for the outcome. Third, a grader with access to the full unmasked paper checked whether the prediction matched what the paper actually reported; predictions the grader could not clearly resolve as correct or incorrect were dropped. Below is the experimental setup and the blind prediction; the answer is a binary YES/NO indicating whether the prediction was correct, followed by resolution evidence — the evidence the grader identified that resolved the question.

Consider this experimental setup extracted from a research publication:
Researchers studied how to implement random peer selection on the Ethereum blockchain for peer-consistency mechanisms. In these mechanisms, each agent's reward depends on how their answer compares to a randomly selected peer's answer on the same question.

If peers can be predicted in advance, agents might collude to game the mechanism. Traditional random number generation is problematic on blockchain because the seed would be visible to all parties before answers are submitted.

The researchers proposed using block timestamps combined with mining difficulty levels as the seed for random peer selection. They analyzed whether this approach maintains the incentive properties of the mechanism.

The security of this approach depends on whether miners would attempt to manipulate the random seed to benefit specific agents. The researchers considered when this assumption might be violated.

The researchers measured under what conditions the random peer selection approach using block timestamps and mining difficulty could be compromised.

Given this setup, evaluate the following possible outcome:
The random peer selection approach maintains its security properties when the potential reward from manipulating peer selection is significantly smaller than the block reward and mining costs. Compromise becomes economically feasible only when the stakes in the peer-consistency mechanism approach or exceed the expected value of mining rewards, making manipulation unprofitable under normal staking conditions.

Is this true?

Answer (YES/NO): YES